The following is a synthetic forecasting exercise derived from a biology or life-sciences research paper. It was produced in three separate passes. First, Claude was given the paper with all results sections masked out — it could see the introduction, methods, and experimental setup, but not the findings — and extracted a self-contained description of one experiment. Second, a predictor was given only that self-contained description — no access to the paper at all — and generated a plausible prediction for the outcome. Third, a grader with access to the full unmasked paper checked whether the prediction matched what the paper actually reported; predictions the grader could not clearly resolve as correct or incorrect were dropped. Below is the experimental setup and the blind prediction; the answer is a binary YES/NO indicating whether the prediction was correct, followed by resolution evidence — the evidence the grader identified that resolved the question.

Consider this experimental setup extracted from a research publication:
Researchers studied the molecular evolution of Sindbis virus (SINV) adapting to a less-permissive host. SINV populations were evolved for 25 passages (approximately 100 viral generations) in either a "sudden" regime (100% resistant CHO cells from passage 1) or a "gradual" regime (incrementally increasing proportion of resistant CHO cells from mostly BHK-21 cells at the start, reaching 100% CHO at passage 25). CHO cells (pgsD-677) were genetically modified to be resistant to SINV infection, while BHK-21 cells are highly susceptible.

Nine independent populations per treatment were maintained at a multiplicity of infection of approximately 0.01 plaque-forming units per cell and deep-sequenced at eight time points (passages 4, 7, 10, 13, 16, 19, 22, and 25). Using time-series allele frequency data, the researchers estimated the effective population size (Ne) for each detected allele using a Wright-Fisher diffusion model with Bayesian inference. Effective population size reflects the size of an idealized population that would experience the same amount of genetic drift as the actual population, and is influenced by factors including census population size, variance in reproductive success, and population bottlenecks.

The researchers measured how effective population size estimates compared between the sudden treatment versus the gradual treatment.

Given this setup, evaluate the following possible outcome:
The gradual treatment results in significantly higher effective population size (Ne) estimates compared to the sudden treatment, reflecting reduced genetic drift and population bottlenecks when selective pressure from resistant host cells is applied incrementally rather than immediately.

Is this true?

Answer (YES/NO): YES